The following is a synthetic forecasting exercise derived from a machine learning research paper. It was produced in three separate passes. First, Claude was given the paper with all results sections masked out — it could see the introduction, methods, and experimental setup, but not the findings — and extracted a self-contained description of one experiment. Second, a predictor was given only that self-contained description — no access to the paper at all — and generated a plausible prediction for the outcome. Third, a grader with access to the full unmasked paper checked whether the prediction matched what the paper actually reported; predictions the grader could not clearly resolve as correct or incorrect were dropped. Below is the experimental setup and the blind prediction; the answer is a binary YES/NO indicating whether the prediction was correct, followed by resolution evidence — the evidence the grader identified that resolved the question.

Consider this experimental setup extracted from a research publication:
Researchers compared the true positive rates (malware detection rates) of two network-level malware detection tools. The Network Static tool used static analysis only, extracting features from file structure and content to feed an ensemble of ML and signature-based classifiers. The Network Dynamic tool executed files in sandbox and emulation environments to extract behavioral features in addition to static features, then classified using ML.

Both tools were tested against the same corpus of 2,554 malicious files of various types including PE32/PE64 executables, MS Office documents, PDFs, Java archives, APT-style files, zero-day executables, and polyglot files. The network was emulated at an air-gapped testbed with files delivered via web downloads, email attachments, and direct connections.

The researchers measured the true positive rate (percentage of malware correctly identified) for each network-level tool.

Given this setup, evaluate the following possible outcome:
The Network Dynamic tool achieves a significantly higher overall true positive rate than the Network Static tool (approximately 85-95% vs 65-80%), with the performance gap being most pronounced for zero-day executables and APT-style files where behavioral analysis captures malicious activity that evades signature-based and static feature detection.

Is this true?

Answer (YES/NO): NO